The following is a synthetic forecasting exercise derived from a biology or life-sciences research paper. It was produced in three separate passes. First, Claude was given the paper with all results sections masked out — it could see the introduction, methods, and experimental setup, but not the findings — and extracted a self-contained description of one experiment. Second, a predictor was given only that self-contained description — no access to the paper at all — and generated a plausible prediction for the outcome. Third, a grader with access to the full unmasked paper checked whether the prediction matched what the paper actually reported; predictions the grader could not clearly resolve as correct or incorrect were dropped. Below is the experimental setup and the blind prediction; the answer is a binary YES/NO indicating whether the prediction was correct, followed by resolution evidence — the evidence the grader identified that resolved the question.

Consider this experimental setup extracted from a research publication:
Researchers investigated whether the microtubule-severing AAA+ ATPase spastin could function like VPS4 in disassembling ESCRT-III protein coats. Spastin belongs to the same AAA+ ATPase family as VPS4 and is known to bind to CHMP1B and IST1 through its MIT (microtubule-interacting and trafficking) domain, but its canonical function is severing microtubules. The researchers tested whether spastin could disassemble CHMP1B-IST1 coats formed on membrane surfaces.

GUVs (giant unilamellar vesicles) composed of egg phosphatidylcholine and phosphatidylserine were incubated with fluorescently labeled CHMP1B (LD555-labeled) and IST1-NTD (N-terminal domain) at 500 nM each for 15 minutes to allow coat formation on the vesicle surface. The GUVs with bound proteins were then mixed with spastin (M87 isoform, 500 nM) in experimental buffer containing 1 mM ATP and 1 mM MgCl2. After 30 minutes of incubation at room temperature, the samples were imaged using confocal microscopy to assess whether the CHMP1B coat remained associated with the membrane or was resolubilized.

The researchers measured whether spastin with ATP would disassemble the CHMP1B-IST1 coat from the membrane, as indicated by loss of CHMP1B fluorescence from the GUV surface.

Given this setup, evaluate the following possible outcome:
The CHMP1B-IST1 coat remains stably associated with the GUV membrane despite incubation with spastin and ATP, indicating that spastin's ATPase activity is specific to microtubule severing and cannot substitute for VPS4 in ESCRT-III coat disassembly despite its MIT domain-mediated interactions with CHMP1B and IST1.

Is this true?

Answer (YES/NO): YES